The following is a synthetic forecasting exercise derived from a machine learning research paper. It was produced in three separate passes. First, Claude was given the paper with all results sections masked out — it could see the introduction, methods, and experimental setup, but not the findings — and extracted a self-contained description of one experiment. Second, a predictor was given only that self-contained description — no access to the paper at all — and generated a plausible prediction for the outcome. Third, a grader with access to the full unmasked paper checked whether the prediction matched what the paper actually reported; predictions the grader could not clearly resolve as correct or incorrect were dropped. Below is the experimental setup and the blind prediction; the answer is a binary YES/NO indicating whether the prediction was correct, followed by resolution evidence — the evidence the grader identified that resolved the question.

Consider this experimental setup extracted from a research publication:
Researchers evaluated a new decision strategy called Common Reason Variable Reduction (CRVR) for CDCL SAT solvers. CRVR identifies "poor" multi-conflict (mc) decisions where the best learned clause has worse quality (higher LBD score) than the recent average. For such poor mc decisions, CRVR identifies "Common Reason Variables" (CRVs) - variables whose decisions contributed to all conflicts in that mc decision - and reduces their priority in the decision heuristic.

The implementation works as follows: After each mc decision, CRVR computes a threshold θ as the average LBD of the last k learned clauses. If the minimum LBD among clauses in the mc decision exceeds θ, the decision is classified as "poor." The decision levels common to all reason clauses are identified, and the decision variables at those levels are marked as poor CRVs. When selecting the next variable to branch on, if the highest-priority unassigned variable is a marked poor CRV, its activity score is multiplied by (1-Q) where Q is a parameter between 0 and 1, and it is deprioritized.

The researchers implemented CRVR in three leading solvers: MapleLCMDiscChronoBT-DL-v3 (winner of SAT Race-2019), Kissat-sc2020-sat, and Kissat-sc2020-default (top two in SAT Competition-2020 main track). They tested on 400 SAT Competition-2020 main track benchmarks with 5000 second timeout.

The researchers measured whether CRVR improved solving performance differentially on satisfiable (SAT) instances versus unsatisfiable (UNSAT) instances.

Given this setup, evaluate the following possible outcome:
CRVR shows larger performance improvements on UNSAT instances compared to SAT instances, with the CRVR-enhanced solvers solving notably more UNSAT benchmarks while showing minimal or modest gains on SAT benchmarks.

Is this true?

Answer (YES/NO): NO